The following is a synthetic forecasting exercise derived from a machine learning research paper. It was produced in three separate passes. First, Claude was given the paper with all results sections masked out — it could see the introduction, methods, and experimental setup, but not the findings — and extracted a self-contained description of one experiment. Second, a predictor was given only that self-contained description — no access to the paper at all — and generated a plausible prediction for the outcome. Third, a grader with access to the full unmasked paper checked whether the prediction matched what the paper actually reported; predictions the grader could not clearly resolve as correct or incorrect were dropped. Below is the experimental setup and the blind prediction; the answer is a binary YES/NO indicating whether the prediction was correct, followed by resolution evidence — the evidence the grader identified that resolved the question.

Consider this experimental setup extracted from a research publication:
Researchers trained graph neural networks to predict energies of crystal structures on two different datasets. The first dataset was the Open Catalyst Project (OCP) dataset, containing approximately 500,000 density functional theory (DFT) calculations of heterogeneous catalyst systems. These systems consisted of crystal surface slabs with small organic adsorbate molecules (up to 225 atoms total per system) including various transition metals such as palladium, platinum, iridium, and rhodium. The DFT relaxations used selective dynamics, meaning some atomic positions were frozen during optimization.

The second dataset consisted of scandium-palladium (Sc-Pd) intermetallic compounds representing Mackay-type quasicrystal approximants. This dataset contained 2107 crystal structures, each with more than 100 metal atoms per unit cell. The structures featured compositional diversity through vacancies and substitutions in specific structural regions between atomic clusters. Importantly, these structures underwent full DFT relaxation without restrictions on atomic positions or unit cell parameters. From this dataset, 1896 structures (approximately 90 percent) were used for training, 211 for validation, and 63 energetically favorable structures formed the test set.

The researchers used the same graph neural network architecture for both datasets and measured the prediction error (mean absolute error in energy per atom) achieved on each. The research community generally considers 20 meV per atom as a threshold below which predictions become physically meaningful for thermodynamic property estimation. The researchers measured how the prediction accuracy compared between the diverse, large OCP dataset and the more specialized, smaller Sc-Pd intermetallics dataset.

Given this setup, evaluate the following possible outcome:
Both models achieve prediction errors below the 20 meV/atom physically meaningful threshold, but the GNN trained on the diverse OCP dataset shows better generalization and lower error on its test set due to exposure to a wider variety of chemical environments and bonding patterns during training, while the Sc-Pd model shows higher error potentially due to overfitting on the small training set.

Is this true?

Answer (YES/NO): NO